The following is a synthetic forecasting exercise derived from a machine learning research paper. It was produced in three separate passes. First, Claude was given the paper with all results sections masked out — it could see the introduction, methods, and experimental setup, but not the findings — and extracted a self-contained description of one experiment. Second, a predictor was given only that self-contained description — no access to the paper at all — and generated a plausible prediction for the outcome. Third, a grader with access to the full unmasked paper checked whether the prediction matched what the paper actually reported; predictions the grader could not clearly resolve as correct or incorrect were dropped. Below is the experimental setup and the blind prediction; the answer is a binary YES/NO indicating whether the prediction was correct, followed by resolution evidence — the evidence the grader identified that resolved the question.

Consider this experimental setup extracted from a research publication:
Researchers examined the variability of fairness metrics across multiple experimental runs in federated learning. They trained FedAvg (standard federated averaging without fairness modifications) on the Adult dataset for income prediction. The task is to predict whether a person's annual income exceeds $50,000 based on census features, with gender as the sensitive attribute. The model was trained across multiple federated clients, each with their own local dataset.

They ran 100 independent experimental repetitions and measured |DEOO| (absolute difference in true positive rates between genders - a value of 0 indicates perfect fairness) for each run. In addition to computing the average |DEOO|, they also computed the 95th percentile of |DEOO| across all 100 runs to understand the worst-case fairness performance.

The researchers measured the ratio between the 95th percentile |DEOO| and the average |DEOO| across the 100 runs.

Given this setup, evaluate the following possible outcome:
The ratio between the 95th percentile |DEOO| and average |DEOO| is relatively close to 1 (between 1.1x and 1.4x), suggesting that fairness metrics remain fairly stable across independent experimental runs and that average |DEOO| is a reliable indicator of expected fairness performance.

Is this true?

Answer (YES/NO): YES